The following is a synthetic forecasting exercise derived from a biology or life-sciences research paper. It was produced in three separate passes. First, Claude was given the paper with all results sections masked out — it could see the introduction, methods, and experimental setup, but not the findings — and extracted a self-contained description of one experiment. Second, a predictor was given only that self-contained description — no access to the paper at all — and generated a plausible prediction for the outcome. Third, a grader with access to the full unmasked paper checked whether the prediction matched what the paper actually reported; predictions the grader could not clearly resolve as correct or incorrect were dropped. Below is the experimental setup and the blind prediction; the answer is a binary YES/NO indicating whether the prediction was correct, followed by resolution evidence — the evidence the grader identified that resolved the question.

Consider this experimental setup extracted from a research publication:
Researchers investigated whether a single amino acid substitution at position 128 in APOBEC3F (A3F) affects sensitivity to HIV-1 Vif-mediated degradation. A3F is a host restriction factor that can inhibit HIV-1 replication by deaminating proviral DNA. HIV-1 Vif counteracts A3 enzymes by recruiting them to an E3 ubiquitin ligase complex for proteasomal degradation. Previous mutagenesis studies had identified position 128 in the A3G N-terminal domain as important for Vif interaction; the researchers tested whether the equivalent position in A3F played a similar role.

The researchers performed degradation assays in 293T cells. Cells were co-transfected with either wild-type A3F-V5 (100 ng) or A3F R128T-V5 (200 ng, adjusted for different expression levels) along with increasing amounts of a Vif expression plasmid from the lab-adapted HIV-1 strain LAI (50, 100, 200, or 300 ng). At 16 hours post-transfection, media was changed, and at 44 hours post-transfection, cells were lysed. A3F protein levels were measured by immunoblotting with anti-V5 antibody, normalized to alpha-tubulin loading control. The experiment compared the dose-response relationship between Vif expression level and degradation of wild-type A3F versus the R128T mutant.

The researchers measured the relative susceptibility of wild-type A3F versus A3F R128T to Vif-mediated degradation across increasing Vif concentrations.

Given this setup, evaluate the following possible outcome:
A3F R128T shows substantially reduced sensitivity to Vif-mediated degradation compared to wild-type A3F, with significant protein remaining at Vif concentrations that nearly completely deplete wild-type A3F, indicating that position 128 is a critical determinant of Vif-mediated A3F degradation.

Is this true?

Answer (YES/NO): YES